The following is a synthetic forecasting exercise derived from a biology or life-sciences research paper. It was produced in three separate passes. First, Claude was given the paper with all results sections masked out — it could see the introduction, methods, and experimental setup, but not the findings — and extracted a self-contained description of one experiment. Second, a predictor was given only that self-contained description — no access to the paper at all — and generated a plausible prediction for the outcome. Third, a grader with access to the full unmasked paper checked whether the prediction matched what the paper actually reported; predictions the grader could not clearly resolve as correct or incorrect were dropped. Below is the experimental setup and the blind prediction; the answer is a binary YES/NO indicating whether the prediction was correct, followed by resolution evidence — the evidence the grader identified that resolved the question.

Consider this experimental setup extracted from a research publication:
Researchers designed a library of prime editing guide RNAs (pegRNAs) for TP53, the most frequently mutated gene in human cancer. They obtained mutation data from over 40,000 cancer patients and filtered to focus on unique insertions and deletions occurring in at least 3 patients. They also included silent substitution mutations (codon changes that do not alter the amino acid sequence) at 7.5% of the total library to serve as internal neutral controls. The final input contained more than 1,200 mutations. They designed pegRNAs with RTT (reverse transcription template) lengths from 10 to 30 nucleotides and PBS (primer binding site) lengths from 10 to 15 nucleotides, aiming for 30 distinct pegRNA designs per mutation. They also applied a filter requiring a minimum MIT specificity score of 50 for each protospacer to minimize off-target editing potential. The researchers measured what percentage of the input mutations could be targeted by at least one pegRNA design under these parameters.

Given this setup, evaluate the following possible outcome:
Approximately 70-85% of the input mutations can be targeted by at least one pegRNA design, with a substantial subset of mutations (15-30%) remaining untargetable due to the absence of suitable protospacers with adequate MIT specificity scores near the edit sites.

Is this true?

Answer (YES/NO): NO